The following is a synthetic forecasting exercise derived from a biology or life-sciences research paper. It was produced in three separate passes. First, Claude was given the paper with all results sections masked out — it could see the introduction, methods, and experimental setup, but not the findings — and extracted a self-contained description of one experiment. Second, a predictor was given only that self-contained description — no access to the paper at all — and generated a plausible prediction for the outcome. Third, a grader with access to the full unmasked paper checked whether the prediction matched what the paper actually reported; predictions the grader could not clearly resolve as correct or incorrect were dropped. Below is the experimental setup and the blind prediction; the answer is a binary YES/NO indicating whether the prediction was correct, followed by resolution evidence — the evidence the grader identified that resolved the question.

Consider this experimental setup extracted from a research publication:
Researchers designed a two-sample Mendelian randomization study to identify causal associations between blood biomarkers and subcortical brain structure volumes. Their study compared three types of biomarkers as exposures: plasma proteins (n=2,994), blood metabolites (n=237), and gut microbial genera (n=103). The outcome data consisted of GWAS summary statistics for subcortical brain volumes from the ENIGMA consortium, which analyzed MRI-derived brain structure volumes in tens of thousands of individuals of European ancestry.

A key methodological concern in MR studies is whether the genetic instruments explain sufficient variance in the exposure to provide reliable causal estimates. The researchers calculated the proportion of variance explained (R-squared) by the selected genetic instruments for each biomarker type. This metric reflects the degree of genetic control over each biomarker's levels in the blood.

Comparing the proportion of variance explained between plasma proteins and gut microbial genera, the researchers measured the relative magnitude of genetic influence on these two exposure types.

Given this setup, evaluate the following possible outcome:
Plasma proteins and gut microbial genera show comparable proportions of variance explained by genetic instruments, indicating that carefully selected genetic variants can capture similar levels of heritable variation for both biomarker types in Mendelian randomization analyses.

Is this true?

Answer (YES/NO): NO